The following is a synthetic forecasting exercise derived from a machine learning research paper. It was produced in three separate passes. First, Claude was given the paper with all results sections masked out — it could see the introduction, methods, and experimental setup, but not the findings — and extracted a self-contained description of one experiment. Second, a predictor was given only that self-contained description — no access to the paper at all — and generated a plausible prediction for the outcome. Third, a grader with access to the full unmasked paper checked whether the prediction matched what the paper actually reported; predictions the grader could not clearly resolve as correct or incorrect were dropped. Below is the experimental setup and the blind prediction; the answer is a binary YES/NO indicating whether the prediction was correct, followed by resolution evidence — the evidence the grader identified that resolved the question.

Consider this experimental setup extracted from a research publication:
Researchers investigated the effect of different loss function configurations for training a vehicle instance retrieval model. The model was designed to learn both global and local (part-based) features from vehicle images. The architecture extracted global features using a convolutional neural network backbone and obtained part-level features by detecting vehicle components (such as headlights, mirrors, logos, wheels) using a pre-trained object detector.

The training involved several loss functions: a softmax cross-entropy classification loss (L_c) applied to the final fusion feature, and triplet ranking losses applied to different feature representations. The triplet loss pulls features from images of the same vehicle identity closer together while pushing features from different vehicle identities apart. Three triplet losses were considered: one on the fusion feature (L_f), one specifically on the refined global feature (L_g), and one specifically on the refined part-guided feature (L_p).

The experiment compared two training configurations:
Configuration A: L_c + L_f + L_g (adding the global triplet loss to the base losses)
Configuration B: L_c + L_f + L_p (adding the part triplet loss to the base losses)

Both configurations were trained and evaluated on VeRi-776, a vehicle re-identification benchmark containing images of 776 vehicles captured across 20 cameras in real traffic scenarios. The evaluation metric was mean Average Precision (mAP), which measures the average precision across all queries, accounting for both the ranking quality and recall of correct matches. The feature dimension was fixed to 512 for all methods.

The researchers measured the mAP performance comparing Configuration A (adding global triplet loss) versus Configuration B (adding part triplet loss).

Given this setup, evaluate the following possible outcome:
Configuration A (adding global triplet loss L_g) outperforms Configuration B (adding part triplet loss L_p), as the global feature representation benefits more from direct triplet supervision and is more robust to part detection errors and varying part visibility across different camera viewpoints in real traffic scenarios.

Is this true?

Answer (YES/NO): NO